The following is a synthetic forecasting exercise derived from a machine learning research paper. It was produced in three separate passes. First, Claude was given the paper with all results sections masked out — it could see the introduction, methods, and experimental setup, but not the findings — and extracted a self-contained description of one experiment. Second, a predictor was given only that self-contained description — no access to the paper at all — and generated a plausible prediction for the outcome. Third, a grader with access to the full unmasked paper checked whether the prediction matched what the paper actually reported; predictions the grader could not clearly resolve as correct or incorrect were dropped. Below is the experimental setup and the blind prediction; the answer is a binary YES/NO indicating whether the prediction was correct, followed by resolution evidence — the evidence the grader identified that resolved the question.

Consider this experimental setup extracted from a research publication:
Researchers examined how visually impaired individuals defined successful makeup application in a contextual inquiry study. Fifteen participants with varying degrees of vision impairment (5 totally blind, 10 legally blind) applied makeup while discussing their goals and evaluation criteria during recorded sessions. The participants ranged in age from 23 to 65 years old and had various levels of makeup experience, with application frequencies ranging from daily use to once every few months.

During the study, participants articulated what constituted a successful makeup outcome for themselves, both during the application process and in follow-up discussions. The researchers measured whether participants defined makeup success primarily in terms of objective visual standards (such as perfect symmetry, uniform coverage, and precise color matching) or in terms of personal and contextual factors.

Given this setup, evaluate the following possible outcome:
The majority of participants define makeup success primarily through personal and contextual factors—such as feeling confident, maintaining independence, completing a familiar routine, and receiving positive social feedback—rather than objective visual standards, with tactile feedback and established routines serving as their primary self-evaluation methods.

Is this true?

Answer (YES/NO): YES